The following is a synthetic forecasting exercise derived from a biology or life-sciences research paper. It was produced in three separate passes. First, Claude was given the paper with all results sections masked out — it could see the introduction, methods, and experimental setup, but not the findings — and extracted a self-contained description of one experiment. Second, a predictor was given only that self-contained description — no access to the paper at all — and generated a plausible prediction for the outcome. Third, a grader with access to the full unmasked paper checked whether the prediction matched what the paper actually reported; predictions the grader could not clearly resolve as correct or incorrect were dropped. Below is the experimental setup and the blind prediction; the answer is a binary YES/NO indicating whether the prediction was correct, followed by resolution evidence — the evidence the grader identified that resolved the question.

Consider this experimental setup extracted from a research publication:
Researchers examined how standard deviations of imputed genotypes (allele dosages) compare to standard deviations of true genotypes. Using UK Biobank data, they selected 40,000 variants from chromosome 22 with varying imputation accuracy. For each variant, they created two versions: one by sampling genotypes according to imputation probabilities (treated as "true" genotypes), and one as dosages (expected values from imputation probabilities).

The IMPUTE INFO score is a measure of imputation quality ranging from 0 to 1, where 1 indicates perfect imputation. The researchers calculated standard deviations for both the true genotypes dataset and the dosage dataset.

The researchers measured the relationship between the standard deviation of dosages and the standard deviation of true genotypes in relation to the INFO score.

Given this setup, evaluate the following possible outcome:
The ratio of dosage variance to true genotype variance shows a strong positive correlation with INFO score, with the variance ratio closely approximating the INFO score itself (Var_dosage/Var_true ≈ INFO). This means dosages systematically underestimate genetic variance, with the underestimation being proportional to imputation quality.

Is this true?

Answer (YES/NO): YES